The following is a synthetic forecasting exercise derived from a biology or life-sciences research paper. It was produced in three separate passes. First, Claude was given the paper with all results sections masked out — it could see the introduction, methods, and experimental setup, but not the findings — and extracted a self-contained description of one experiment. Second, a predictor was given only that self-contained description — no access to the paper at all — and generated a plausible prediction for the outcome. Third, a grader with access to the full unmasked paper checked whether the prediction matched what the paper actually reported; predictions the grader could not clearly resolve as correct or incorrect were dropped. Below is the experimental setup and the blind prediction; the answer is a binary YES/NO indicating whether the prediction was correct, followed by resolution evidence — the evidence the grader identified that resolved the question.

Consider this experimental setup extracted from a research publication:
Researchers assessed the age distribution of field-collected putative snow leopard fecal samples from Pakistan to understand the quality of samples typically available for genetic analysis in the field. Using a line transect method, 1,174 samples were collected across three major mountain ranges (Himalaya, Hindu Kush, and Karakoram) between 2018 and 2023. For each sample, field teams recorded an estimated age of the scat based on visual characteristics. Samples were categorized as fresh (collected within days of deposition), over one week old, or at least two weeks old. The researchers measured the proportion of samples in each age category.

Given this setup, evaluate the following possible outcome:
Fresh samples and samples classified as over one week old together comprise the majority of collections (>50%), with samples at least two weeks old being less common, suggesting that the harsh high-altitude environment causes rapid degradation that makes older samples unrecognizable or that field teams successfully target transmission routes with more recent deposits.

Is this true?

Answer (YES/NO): NO